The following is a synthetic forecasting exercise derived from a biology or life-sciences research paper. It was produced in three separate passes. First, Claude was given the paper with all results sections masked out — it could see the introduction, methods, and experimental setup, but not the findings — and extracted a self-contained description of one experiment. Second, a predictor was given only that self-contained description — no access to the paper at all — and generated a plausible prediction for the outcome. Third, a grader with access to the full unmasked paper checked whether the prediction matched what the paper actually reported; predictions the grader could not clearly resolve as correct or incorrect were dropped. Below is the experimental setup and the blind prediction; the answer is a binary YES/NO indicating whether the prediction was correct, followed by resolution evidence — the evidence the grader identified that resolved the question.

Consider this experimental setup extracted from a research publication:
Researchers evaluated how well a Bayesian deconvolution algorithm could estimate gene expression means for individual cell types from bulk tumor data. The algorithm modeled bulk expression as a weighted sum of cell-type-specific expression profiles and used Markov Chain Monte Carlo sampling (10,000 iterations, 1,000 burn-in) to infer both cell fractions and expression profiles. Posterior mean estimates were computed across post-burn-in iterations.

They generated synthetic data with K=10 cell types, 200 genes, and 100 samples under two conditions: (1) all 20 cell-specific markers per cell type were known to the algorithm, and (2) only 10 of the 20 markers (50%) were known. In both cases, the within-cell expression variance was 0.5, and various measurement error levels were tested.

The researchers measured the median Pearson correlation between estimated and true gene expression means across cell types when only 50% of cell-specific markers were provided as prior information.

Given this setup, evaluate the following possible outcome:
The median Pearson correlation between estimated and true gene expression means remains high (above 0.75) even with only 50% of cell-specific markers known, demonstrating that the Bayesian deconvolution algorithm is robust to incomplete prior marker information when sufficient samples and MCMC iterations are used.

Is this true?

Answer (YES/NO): YES